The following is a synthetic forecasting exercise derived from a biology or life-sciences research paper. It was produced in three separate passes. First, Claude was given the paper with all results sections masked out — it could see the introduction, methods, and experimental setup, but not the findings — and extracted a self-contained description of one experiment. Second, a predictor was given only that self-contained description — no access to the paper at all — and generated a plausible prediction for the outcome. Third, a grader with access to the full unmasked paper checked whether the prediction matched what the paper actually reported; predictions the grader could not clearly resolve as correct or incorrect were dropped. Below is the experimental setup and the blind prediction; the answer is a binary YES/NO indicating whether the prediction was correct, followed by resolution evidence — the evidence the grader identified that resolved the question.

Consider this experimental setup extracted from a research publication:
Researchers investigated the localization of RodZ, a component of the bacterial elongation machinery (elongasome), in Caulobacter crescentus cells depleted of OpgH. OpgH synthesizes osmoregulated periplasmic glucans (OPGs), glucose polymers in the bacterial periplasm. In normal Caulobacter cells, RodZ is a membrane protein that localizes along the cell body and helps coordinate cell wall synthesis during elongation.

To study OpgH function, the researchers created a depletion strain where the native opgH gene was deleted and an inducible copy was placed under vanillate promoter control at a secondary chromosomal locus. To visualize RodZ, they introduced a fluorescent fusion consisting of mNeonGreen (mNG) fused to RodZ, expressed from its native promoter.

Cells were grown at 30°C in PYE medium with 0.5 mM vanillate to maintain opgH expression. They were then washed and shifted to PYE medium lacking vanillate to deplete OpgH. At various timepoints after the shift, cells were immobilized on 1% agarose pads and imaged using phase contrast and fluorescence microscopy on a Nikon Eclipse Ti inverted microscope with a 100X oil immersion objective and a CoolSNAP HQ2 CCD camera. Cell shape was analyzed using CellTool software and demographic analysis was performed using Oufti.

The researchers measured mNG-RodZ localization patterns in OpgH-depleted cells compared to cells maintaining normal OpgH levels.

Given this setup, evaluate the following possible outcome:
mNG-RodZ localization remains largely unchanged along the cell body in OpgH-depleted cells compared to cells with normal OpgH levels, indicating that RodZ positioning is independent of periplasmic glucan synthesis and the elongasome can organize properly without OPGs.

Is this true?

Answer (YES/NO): NO